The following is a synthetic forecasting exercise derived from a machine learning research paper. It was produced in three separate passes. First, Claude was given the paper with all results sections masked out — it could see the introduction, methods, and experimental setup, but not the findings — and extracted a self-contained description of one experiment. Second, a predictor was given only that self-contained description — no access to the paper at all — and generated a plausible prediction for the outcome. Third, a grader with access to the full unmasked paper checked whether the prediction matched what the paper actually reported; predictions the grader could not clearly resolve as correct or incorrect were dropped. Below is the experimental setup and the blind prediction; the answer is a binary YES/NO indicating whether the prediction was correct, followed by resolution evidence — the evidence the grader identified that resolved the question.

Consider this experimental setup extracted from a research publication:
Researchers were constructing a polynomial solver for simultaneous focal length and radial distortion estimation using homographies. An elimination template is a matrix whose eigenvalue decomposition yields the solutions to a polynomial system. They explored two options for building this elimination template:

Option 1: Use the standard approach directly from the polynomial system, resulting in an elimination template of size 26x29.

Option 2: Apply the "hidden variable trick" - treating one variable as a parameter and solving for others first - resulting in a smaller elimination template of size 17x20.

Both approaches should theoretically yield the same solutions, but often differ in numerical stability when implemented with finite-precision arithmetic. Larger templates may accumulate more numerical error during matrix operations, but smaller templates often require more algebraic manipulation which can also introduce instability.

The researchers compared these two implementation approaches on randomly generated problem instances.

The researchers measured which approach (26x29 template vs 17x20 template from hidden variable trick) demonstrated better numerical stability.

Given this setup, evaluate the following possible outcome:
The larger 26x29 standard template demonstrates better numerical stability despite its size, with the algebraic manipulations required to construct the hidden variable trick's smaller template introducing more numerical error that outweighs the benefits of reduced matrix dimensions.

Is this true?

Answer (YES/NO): YES